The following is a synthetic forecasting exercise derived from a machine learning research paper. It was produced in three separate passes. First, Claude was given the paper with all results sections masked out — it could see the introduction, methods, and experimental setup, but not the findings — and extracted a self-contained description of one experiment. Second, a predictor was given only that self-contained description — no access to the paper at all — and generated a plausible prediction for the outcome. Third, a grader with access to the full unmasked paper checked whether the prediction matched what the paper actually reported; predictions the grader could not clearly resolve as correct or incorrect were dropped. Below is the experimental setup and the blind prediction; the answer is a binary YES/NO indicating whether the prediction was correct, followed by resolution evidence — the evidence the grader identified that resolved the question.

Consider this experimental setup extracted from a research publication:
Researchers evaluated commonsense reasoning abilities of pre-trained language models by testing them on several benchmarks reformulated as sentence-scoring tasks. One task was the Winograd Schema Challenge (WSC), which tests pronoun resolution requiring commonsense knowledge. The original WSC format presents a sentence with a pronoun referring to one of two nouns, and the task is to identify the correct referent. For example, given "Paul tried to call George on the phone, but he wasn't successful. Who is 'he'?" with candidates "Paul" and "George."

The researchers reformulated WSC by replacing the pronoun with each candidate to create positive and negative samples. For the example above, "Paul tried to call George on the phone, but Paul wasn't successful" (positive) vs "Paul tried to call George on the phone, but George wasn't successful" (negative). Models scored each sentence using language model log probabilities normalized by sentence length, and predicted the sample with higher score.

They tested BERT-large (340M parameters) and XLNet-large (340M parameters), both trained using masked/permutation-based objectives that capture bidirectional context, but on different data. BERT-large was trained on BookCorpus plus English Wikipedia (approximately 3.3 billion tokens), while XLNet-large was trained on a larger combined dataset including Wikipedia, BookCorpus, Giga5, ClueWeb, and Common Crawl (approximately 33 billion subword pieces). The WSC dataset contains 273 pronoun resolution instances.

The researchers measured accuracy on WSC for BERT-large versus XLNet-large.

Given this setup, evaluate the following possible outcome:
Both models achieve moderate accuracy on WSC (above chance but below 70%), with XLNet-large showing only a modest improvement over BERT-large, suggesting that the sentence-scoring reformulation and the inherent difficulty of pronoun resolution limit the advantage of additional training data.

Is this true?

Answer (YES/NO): YES